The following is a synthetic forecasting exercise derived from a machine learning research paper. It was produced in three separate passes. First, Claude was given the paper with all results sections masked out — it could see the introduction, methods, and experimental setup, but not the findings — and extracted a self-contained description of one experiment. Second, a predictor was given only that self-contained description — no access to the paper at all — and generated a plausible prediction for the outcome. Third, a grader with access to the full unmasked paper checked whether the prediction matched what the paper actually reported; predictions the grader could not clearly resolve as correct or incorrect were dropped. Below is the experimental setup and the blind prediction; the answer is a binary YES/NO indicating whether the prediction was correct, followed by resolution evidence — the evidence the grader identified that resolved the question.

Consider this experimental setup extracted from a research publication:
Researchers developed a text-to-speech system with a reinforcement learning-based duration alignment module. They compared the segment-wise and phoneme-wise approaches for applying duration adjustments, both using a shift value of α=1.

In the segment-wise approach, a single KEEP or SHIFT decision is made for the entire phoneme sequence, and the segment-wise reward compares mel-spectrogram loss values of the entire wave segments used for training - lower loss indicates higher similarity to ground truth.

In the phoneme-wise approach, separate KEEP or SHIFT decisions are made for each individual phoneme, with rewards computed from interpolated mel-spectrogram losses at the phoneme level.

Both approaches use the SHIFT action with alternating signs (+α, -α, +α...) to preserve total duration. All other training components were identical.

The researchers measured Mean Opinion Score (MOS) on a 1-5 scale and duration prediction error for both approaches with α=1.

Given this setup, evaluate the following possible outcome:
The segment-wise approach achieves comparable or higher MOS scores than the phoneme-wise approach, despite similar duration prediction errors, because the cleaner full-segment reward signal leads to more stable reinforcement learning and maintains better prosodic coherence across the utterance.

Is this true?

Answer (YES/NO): NO